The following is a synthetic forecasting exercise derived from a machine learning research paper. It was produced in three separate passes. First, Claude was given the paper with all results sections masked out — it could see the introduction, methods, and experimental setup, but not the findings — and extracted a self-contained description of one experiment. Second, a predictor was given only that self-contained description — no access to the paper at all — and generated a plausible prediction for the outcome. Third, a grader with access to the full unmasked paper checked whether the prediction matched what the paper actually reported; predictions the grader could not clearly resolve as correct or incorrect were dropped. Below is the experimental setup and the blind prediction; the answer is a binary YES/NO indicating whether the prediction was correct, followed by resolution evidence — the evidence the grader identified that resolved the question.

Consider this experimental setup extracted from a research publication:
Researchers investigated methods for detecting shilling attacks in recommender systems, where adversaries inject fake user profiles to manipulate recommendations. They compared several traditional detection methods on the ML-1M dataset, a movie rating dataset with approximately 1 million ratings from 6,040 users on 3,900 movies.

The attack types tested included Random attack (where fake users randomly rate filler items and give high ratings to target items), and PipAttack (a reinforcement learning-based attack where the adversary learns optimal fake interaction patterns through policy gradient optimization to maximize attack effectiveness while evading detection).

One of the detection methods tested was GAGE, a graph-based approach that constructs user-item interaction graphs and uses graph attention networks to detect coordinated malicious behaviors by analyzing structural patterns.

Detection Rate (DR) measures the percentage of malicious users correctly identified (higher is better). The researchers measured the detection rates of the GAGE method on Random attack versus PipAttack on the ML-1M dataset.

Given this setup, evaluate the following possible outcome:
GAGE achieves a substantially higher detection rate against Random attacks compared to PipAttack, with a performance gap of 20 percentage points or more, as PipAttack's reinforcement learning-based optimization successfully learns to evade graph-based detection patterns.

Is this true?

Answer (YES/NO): NO